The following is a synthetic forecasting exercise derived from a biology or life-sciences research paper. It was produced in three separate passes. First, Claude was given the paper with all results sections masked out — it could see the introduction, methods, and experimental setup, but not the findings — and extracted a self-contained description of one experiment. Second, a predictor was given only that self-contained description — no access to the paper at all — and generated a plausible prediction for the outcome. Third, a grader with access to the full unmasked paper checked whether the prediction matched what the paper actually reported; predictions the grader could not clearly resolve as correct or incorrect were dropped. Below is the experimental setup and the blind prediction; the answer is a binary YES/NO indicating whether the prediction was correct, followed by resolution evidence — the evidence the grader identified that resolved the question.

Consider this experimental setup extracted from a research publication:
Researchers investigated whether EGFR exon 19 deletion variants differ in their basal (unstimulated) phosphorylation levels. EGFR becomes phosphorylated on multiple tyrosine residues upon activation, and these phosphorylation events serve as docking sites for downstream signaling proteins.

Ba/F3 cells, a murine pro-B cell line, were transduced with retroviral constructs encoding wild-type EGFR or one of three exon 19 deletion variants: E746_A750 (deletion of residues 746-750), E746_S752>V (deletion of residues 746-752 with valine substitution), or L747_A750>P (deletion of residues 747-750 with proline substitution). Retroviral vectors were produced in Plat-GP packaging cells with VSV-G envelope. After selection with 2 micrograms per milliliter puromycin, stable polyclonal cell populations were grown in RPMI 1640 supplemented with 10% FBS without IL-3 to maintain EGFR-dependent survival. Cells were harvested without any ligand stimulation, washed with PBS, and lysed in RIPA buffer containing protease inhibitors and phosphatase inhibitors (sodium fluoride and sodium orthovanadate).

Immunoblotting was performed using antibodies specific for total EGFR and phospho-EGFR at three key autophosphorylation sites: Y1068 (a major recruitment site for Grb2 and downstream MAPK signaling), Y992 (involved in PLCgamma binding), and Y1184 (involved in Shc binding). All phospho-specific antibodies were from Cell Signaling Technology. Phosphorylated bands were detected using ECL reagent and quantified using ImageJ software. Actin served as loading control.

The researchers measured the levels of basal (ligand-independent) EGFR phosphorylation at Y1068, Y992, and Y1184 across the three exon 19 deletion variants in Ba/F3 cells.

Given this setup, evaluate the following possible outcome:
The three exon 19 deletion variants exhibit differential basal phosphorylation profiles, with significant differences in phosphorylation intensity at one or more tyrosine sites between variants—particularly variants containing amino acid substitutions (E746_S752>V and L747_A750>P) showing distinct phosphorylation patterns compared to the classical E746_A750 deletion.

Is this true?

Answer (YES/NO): NO